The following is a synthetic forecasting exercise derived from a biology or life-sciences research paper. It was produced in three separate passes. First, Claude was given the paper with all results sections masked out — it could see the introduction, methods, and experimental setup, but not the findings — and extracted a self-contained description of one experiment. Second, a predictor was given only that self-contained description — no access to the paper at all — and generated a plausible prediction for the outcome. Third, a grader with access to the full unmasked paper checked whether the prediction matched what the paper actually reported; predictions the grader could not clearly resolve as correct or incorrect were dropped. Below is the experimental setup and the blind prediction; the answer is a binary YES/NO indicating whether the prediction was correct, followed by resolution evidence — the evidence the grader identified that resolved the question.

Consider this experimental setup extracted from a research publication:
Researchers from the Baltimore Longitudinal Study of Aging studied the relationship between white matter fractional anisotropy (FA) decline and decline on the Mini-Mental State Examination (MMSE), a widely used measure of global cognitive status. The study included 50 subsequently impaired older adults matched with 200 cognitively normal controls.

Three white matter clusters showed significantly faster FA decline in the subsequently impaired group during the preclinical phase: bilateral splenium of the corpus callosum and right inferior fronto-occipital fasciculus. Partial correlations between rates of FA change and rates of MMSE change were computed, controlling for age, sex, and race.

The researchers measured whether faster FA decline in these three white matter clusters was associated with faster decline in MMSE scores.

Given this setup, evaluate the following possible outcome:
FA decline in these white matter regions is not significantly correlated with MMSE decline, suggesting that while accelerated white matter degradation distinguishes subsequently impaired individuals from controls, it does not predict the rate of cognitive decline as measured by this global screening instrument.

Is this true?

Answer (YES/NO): NO